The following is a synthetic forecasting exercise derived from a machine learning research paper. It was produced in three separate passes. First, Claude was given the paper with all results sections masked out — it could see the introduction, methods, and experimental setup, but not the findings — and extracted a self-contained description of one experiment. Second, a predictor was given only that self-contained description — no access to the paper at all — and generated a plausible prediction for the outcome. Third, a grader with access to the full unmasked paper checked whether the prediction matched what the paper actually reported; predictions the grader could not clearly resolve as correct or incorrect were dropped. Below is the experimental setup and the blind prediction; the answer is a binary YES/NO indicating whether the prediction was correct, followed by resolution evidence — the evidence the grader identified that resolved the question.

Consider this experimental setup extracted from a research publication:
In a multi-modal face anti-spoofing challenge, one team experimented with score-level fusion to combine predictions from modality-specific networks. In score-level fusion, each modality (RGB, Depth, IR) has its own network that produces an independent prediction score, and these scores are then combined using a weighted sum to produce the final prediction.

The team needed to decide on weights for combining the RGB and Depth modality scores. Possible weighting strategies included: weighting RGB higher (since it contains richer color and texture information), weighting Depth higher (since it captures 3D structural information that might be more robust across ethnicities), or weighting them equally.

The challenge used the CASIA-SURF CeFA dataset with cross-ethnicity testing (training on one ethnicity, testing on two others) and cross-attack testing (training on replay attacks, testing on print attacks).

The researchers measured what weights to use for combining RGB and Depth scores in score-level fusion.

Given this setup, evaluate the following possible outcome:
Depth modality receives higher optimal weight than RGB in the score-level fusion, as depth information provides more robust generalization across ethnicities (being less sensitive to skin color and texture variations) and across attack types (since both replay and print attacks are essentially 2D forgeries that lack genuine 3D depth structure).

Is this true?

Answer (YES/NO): NO